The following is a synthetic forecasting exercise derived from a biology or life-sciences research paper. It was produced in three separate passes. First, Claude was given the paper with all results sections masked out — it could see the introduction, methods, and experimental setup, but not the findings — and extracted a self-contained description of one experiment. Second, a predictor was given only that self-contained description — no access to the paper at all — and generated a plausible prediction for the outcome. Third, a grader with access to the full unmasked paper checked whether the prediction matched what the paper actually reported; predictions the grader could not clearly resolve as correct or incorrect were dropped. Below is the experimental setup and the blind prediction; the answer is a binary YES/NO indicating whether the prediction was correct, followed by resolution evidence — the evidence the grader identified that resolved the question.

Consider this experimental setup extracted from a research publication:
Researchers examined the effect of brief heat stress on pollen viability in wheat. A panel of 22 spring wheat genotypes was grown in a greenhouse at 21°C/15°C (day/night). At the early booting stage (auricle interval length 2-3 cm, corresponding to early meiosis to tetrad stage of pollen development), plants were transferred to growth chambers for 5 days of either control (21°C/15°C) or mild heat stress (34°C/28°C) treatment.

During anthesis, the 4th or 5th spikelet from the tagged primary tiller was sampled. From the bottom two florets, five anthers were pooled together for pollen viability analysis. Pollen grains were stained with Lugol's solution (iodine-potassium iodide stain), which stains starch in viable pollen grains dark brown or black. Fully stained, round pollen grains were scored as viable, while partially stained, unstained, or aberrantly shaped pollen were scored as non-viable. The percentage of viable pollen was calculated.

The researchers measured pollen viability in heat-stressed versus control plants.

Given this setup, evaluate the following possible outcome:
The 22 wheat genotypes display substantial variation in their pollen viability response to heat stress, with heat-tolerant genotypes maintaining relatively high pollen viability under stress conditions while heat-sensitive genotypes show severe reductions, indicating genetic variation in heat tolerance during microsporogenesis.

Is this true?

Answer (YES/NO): YES